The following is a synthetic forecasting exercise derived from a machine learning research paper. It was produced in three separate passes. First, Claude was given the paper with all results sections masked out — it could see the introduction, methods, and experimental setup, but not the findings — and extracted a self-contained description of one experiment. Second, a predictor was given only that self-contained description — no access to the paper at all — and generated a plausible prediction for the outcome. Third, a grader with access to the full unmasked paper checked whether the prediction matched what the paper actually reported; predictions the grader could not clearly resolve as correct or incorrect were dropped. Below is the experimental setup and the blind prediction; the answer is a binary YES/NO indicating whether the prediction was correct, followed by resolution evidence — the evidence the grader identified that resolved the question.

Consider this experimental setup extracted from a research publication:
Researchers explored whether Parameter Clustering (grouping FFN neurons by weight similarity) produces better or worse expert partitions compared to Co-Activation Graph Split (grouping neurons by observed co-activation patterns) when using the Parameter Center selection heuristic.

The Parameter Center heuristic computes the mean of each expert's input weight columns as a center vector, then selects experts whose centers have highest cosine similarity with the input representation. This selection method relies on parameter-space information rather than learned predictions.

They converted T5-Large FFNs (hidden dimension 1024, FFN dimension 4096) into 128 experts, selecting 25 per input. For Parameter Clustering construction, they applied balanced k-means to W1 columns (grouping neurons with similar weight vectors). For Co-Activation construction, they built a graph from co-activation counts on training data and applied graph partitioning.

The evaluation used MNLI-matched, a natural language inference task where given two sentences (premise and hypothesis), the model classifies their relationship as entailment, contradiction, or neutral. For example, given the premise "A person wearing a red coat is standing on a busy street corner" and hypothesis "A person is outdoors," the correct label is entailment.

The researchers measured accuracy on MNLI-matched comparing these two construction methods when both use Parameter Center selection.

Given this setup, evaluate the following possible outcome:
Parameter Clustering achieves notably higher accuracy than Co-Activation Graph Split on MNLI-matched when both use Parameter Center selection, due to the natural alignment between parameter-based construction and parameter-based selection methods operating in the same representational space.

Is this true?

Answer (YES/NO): NO